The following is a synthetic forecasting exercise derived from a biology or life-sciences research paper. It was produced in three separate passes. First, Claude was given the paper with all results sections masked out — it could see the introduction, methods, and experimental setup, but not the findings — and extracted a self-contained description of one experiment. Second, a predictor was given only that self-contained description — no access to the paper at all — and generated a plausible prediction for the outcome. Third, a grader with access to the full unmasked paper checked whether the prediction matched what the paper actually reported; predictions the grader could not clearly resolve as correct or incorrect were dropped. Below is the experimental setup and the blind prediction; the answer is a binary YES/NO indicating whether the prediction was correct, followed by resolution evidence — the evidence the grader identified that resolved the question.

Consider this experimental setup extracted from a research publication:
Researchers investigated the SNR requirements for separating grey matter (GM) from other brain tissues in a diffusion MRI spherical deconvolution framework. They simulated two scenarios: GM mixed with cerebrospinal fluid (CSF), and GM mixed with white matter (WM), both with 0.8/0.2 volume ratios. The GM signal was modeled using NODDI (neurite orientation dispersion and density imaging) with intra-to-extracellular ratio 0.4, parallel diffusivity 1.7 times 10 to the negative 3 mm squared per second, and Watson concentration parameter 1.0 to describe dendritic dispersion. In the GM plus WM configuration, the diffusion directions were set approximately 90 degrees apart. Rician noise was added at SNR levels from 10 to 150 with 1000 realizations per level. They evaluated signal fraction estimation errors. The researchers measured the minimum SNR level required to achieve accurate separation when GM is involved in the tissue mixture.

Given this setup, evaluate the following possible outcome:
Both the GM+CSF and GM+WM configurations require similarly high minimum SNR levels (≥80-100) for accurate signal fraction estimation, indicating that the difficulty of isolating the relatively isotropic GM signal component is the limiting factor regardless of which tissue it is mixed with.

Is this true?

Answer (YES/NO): NO